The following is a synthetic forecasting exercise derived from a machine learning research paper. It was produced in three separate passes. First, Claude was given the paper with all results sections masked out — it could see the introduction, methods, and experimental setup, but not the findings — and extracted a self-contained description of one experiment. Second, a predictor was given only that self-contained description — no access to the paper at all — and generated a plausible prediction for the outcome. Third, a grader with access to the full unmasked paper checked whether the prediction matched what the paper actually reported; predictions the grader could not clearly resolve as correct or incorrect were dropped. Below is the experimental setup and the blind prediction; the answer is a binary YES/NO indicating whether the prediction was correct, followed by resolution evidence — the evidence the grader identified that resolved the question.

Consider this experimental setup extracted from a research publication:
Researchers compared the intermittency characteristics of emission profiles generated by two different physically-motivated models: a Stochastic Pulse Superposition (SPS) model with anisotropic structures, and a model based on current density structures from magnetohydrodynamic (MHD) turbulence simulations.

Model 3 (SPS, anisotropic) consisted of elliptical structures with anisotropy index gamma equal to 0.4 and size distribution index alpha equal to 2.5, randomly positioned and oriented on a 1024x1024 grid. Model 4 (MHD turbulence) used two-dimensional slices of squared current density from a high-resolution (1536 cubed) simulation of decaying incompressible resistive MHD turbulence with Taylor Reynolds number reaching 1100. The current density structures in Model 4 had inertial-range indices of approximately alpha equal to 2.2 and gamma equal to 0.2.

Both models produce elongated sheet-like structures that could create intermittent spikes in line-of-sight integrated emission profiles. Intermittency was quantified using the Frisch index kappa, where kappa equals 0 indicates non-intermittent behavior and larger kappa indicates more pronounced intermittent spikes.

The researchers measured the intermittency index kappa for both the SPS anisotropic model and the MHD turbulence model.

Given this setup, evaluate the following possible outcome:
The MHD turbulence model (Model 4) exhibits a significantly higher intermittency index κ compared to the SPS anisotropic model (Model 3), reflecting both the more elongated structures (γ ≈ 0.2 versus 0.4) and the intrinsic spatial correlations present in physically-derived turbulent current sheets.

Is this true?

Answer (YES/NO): YES